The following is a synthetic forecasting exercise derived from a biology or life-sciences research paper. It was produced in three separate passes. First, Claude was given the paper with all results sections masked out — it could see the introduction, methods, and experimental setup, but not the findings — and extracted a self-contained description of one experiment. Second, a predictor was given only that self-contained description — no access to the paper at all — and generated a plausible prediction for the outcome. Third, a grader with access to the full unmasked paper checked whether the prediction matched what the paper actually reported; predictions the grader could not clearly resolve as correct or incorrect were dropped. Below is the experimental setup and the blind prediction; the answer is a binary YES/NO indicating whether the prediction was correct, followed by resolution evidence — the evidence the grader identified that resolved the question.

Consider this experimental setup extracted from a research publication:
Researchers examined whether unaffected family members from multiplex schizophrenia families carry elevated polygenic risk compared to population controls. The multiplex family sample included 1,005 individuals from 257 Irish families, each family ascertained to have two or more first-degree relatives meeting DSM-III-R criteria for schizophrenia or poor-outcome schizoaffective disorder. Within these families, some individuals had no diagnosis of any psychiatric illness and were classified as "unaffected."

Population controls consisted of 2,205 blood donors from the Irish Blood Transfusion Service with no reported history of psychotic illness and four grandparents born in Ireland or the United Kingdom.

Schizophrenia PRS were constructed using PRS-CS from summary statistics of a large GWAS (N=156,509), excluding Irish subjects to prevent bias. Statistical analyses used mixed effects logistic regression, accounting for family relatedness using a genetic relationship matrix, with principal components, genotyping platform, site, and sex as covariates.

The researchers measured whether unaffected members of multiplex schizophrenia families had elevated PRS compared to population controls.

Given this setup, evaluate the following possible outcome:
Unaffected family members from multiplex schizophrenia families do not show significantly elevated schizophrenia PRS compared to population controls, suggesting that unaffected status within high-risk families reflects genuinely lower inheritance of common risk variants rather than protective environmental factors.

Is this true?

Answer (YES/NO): NO